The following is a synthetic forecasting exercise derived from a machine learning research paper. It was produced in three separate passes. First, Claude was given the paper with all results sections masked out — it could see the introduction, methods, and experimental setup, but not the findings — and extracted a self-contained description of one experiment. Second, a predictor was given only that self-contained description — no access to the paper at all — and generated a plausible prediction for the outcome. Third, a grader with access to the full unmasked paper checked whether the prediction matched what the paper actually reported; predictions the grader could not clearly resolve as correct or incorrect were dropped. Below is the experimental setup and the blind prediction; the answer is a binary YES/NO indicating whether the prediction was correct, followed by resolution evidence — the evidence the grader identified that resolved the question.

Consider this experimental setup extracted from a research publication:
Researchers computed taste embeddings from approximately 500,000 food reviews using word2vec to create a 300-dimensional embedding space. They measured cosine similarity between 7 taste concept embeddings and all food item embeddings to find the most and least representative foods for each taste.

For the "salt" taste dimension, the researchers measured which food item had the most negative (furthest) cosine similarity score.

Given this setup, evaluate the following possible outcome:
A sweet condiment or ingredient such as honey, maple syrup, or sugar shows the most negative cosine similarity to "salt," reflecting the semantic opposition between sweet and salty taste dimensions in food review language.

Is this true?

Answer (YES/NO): NO